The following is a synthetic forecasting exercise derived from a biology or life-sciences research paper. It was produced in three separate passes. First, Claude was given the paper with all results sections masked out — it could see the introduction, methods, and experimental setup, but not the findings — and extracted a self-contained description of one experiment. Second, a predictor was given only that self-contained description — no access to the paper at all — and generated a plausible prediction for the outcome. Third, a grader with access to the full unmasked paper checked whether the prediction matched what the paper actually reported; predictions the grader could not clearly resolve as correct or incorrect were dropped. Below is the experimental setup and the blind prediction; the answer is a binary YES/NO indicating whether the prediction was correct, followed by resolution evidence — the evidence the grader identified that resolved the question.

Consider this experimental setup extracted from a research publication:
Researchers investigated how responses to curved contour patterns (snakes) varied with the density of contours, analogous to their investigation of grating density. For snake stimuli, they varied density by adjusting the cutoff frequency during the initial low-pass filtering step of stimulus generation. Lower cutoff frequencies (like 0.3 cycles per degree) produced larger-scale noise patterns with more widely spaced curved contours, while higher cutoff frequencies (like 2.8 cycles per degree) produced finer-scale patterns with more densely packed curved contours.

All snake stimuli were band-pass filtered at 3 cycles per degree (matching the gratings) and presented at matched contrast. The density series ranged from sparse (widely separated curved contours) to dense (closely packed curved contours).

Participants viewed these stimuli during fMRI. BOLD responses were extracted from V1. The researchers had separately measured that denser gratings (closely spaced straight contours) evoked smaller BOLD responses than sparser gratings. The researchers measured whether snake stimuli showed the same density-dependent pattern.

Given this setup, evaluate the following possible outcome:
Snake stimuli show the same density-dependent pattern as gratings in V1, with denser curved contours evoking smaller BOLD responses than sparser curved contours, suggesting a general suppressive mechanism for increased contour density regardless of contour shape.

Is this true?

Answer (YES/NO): NO